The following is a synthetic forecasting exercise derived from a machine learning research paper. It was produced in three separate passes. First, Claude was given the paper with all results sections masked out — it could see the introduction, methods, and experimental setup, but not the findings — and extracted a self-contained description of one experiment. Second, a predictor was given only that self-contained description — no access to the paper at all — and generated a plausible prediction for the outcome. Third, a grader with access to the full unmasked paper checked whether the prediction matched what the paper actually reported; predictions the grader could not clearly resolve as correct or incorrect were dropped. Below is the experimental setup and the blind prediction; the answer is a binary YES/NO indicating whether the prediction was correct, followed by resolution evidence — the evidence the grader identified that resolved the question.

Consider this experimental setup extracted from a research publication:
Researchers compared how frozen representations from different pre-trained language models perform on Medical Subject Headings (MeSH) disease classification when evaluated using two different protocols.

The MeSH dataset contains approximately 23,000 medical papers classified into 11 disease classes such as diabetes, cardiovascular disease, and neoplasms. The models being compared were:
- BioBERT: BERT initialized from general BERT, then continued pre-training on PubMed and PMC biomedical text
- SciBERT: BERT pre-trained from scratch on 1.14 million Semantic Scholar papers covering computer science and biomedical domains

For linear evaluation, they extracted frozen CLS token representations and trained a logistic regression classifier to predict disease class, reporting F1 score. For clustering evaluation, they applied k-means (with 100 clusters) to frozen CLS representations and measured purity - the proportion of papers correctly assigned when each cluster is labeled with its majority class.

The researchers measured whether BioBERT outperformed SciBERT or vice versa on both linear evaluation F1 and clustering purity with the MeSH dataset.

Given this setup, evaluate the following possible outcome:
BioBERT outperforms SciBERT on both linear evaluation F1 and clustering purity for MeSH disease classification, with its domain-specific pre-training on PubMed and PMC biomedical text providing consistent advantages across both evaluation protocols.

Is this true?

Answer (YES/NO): NO